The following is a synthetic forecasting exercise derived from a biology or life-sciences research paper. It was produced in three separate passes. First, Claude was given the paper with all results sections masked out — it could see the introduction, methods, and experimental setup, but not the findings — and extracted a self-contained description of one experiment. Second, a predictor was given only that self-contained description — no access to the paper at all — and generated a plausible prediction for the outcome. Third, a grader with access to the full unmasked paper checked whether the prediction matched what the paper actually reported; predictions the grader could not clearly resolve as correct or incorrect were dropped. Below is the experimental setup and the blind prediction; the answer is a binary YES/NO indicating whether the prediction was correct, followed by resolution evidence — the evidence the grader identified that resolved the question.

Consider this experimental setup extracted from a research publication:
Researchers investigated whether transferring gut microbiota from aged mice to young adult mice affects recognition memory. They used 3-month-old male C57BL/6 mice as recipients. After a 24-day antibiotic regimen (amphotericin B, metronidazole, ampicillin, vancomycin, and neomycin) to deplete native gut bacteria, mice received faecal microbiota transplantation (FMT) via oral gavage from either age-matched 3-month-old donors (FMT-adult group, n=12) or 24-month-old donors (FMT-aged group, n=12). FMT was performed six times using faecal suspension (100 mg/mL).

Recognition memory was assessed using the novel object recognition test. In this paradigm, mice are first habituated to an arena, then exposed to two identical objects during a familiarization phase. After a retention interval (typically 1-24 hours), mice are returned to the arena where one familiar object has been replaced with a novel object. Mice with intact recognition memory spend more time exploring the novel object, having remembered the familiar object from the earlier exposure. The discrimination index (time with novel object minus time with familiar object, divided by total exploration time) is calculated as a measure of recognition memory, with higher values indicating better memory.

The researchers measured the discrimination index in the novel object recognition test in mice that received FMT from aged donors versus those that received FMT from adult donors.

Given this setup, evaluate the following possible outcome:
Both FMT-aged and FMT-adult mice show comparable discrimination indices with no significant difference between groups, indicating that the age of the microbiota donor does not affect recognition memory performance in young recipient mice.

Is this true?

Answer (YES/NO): NO